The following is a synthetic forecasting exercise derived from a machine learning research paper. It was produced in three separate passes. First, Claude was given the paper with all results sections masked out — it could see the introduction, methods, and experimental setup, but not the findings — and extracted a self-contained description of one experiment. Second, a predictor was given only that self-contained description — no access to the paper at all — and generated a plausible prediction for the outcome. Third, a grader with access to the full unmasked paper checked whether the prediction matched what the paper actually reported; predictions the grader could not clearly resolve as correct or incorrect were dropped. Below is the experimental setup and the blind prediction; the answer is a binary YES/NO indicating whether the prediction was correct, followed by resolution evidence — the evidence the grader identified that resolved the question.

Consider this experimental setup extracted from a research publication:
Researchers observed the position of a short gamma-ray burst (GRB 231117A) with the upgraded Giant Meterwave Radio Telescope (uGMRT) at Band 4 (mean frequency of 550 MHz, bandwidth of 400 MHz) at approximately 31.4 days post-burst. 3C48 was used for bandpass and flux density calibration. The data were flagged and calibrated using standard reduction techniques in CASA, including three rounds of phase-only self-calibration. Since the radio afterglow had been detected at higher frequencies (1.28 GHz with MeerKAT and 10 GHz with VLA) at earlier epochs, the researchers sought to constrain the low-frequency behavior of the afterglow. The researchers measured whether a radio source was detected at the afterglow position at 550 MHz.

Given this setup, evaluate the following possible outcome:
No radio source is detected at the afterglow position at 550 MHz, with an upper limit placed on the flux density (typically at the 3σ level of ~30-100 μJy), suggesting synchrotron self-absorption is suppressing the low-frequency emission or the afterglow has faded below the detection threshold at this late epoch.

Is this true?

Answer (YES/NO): NO